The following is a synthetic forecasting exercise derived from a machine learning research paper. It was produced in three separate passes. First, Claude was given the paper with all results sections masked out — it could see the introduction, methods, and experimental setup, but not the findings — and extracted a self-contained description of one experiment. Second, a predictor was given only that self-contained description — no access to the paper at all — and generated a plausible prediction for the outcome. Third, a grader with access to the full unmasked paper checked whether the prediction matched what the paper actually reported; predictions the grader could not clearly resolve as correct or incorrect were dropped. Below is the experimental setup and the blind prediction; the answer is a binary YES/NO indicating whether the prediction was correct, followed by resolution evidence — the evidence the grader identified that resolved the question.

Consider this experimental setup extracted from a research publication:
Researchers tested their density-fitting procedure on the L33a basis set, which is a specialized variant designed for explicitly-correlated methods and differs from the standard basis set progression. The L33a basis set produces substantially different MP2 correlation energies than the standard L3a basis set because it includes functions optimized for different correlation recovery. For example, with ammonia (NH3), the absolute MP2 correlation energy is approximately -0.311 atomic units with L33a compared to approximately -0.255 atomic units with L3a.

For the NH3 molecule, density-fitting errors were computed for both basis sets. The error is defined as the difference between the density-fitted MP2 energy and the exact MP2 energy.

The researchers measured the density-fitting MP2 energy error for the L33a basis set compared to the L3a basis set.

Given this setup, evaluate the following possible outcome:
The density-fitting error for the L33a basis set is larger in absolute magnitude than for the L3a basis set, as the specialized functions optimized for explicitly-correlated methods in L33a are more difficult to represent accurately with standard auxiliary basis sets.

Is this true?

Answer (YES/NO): YES